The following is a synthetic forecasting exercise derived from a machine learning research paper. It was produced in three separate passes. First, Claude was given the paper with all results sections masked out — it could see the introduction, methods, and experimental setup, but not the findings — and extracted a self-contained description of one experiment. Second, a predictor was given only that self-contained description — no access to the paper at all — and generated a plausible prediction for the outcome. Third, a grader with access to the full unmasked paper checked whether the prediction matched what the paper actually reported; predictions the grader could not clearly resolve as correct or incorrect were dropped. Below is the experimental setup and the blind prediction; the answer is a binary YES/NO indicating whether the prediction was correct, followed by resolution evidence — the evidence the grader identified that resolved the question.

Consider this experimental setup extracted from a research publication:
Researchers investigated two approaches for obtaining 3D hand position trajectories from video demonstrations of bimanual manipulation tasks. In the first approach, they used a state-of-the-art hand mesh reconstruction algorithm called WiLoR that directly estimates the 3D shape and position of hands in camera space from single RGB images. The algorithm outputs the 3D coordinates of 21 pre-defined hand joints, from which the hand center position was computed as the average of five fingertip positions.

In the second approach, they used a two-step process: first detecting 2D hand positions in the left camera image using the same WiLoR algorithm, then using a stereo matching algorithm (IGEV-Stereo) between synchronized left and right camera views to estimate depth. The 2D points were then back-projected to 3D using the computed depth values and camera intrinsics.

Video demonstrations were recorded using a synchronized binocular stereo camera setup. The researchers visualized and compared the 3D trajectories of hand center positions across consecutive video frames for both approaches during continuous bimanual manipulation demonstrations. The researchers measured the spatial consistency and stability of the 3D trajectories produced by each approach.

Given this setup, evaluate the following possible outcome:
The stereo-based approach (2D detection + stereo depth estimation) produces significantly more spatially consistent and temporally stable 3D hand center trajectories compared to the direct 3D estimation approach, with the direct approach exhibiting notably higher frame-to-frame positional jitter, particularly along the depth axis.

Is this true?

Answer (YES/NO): YES